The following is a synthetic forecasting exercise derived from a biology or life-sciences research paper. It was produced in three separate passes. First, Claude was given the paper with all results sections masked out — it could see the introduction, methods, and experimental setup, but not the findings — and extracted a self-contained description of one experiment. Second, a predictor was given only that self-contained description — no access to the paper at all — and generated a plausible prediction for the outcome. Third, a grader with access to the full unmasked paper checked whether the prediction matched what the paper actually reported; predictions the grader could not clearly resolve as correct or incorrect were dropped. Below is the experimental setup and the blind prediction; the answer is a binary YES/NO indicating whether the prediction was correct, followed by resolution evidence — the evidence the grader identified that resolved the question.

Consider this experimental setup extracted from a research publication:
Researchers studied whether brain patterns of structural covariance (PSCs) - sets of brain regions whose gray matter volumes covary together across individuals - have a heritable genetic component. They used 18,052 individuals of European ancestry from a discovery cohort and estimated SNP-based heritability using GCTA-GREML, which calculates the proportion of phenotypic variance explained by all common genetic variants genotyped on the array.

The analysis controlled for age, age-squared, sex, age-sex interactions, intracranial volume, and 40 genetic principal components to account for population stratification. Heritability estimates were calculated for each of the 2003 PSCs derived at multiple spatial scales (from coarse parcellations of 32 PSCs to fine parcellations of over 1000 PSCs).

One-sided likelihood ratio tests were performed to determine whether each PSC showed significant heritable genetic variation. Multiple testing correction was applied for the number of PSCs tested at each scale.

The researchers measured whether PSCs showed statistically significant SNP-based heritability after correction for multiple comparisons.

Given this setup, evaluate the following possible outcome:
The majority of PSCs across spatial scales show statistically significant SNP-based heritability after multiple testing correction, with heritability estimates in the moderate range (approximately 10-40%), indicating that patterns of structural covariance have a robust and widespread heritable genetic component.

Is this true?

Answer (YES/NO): NO